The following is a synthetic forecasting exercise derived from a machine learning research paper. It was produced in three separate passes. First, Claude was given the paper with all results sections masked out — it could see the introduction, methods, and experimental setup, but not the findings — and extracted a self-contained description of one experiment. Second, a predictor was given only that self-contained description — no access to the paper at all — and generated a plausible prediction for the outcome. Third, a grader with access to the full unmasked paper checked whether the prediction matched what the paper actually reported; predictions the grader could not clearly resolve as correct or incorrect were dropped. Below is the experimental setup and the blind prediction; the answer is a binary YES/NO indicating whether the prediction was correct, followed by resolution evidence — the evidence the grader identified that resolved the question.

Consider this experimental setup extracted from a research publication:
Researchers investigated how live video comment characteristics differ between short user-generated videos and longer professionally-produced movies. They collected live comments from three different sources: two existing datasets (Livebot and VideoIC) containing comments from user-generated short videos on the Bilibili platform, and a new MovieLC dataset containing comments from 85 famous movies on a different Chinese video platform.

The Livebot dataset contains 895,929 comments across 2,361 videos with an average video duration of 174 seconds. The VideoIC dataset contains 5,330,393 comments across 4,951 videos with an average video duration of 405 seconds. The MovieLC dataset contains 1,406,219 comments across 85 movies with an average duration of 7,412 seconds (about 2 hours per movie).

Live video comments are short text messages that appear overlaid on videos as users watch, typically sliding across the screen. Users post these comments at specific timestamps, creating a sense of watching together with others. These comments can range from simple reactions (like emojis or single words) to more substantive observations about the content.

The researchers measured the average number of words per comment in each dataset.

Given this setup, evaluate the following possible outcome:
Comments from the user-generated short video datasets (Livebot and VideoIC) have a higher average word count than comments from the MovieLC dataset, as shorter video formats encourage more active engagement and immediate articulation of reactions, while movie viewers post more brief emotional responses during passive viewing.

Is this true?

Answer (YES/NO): NO